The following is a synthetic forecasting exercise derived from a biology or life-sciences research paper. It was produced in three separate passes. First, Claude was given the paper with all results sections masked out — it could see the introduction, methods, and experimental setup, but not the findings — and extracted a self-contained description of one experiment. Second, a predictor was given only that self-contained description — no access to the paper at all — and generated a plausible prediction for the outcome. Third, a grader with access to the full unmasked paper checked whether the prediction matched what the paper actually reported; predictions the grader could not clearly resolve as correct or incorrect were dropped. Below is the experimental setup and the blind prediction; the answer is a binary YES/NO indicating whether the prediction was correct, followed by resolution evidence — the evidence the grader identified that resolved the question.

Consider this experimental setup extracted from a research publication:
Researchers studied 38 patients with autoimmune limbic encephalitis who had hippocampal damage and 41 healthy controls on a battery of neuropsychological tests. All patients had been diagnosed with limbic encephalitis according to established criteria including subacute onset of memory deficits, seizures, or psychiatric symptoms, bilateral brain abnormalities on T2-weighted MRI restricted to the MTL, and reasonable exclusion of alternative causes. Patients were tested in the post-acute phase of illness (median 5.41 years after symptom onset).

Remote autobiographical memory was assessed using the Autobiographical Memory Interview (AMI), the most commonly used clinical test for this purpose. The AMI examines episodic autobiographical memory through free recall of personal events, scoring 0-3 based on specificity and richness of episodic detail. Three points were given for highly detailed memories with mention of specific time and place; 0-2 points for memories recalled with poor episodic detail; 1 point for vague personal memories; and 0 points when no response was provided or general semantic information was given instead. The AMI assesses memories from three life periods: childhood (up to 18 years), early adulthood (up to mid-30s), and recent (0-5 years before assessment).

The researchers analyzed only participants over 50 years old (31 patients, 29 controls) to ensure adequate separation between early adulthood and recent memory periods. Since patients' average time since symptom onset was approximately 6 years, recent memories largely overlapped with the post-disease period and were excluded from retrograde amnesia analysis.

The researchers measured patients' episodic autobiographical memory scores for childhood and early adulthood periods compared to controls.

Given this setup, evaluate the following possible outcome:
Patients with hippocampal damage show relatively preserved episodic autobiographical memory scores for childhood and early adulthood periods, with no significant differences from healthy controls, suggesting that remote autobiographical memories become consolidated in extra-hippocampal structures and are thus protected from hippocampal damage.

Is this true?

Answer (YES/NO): NO